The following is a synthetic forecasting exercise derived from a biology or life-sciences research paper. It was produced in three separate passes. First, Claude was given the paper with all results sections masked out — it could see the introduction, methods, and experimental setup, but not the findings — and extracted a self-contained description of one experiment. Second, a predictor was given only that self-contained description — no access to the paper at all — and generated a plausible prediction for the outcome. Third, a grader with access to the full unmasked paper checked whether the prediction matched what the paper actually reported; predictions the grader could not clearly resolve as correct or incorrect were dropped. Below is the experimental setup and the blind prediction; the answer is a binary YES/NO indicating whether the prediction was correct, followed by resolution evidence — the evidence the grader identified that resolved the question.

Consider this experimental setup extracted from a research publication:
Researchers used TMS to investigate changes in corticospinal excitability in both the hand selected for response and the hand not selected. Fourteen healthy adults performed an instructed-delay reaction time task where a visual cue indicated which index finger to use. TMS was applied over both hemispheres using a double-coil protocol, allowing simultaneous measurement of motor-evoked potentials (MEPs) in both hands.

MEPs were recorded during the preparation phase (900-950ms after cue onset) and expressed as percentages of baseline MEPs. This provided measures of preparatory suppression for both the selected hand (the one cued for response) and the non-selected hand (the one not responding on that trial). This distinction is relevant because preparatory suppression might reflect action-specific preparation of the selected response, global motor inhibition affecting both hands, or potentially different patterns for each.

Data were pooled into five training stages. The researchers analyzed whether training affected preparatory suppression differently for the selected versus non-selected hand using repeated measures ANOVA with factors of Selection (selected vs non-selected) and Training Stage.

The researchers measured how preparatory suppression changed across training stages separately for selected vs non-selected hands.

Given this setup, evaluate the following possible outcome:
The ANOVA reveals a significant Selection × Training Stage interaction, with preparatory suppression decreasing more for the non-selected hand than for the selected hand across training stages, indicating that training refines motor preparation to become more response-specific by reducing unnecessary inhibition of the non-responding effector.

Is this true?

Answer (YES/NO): NO